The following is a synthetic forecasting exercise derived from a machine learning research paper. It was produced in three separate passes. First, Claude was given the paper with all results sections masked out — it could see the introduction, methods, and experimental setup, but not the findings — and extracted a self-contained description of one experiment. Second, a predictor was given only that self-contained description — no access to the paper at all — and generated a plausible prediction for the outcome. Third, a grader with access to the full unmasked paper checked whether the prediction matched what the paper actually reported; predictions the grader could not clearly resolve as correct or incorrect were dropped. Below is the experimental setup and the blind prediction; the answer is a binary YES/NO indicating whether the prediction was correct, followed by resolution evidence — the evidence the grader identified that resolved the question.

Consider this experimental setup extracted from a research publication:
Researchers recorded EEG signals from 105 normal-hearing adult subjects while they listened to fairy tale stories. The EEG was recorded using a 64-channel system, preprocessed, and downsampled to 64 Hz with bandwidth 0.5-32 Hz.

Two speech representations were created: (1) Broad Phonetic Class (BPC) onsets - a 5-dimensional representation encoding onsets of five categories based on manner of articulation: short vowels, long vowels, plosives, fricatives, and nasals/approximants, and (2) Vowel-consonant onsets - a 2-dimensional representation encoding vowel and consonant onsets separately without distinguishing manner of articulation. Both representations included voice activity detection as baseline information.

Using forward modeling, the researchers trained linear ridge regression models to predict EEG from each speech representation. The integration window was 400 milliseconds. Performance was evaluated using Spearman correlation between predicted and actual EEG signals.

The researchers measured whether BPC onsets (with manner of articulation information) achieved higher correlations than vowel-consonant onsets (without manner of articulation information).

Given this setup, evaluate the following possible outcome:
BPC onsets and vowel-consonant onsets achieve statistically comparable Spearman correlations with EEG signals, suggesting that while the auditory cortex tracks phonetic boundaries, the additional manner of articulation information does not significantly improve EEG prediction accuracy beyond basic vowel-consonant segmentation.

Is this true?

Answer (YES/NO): NO